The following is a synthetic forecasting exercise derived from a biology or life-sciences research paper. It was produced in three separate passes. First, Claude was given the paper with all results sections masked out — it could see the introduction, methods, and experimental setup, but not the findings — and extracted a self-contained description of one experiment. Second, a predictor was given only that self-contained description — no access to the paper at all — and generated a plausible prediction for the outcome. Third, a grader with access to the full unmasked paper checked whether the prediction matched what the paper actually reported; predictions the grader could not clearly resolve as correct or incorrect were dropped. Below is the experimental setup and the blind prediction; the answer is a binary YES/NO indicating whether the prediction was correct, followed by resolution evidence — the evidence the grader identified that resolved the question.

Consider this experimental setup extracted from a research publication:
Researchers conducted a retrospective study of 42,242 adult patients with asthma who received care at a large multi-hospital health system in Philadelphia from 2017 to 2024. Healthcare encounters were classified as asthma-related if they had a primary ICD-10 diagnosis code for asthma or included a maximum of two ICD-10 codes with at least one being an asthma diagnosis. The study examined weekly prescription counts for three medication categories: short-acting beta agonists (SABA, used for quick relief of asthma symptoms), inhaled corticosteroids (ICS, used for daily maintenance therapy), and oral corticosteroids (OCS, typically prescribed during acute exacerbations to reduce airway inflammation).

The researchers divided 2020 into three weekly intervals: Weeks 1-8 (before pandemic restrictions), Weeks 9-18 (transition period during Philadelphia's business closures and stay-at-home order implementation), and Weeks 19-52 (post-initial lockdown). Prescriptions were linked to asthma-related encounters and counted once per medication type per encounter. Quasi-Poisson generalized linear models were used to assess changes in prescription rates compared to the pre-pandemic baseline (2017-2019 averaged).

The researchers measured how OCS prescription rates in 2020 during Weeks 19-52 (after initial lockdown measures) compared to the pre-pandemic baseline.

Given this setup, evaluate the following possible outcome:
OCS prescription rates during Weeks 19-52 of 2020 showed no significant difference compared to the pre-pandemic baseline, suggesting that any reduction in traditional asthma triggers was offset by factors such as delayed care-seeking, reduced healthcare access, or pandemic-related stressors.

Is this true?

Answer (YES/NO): NO